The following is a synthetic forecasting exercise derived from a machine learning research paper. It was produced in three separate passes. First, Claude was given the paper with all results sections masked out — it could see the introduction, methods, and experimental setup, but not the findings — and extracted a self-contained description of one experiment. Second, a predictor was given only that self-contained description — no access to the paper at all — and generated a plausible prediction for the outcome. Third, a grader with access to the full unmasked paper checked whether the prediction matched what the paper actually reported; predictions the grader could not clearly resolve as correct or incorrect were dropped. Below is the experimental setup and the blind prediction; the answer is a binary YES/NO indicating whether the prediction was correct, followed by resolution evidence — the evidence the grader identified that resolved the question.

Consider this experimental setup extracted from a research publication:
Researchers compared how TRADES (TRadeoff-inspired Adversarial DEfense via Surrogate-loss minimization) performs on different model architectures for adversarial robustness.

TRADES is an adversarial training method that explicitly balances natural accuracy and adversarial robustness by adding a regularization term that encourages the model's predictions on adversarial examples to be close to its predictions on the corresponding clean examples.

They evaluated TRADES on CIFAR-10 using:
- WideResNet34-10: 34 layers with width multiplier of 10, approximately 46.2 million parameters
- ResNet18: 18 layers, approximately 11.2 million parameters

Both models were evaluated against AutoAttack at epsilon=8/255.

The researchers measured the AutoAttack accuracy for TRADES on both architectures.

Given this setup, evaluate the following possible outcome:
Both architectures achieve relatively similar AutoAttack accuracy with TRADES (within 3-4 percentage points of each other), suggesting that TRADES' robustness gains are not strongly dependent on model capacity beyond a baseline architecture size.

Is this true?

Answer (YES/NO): YES